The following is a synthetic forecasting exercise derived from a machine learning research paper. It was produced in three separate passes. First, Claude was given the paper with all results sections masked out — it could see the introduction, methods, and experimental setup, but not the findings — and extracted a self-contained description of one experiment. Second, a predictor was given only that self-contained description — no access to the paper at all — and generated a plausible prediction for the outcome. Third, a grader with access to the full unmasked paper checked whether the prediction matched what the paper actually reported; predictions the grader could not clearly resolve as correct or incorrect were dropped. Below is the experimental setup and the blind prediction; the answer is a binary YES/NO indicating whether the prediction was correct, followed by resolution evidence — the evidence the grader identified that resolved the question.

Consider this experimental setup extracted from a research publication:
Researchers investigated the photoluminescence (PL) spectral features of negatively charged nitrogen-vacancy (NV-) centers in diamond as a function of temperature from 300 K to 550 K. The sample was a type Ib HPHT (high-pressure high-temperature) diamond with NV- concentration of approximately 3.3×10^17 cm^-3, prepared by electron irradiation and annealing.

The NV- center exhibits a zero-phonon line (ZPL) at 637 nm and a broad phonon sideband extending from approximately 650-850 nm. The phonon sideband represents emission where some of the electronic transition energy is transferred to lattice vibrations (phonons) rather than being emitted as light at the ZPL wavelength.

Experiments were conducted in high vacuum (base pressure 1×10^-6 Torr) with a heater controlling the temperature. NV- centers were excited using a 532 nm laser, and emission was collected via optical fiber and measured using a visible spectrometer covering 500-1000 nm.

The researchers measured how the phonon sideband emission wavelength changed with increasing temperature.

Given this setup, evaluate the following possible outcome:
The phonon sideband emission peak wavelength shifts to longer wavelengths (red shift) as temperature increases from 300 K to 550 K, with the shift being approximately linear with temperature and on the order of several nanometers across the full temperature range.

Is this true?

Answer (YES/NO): NO